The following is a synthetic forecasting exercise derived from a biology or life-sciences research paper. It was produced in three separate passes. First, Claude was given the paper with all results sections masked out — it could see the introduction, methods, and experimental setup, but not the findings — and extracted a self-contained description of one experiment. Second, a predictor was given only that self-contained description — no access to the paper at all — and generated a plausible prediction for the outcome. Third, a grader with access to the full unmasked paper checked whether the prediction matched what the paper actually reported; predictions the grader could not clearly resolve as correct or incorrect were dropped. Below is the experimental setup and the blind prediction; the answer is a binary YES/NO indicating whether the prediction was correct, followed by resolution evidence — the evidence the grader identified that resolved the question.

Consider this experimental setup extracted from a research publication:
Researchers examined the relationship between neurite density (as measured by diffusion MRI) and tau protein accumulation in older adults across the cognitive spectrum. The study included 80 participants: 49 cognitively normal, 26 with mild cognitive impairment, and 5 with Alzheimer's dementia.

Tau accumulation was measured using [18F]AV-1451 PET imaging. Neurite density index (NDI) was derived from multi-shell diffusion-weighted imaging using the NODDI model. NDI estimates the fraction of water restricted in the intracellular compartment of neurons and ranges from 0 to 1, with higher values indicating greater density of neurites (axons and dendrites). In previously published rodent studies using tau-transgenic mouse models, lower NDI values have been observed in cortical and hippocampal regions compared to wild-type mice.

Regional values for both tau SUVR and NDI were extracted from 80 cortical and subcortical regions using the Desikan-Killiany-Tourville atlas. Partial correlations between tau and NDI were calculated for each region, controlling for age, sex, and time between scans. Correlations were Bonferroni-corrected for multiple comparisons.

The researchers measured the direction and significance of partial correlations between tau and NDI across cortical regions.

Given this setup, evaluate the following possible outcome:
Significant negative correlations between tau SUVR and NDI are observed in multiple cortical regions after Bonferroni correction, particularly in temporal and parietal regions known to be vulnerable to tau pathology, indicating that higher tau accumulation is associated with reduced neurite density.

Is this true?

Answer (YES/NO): NO